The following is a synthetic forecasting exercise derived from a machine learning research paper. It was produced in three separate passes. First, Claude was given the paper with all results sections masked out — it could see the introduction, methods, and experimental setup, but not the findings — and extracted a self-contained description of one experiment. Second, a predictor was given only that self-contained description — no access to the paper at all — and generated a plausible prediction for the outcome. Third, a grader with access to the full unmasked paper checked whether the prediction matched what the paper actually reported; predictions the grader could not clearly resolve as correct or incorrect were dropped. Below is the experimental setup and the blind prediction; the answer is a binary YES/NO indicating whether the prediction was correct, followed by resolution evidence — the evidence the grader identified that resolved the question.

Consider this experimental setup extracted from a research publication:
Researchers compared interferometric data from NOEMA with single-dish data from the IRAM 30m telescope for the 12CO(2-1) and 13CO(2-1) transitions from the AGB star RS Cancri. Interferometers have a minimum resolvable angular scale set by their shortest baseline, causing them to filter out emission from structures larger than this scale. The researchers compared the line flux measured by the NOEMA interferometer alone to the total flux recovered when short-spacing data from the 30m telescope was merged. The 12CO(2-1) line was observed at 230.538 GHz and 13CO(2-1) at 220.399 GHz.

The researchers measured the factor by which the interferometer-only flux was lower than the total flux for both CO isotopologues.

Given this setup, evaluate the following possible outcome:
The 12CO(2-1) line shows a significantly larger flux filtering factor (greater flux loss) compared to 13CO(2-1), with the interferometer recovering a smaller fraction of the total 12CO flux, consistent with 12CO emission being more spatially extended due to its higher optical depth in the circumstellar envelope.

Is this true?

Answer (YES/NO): NO